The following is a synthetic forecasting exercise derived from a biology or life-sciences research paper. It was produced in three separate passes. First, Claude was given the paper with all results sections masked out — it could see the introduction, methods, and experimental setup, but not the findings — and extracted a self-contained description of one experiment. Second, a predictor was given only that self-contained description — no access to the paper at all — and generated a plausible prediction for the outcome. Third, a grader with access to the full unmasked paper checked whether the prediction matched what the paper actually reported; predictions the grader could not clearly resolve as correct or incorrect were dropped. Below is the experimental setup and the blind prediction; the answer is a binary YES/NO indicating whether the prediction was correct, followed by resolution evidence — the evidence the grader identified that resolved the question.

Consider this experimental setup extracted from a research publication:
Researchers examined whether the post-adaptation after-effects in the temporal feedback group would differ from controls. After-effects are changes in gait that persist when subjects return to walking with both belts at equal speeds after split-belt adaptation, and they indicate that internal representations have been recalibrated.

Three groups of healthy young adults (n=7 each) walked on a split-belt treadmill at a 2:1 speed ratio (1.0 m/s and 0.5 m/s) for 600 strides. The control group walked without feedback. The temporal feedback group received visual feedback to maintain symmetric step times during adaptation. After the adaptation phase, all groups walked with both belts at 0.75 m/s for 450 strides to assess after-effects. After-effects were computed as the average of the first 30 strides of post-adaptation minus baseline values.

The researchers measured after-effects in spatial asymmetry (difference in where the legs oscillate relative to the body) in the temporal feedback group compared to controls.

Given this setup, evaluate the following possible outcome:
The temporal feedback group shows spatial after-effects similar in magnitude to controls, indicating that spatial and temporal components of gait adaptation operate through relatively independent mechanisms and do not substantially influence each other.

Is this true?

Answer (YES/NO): NO